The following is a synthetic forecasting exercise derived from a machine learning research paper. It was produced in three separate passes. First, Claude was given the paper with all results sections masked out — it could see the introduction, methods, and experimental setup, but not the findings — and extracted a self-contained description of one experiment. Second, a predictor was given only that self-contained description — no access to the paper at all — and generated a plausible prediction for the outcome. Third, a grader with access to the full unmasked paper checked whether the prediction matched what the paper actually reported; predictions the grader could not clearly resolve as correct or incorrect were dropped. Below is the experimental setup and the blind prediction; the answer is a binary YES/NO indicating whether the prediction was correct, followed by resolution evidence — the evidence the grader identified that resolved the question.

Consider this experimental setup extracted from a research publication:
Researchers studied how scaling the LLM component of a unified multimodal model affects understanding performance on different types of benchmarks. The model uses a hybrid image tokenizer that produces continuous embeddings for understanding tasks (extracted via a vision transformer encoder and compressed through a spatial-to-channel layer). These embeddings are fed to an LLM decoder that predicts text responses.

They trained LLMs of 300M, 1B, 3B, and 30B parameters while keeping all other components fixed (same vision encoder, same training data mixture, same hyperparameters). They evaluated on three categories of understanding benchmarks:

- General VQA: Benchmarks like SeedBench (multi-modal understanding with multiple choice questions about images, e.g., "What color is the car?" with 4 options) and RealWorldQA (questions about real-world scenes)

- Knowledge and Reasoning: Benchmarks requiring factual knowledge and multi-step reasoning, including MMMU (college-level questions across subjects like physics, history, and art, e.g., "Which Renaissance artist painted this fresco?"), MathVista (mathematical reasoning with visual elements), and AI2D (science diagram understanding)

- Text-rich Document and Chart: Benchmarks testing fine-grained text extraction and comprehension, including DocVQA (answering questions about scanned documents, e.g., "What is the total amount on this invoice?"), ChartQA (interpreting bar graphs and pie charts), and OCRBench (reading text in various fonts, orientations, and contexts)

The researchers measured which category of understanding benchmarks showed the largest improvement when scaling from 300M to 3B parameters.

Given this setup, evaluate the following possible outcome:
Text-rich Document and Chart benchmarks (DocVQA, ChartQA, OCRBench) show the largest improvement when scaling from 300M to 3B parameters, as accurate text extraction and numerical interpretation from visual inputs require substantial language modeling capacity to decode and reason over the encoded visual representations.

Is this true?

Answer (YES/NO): NO